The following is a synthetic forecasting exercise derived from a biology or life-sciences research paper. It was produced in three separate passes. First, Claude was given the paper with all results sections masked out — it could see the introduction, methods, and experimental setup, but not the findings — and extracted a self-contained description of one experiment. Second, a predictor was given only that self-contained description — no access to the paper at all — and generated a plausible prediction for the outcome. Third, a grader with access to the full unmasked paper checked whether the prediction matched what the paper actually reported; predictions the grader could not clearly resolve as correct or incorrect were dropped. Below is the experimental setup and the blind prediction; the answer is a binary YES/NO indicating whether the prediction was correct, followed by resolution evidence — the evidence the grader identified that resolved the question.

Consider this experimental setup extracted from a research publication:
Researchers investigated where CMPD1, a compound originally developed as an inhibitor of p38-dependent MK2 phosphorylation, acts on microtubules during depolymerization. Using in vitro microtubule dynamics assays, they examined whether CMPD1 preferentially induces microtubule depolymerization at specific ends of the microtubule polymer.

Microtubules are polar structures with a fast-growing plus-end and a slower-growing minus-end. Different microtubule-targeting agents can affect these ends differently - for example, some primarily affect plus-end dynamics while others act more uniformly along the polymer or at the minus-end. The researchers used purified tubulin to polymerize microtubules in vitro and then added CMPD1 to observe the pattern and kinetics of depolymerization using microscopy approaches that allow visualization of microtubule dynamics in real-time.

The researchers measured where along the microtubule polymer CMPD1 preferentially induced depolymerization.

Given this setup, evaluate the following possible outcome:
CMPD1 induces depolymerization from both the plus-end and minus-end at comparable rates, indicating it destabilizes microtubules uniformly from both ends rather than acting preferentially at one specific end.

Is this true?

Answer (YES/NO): NO